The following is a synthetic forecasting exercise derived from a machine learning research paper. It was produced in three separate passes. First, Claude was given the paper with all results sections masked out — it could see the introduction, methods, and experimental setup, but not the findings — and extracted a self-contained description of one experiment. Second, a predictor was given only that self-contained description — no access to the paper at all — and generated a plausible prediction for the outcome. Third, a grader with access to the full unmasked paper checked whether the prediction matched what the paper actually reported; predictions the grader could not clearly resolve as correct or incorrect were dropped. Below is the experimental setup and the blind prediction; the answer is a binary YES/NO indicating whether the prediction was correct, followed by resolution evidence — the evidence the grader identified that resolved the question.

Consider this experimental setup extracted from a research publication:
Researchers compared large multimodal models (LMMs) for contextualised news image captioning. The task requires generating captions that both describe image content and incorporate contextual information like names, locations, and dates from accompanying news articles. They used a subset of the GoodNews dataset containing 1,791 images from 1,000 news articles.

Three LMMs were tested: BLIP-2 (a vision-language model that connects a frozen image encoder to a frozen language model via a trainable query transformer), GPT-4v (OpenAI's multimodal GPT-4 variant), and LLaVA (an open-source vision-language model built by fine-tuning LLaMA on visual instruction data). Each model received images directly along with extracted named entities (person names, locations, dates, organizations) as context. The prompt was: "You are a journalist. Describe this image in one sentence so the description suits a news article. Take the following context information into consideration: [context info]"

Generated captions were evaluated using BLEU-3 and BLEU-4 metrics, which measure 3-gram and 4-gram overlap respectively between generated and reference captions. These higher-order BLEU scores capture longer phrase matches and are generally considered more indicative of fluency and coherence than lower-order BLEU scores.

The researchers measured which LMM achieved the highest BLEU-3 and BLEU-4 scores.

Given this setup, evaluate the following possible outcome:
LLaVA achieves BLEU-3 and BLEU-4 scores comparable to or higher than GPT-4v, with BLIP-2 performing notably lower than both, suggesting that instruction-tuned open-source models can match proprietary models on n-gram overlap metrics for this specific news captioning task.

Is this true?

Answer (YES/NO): NO